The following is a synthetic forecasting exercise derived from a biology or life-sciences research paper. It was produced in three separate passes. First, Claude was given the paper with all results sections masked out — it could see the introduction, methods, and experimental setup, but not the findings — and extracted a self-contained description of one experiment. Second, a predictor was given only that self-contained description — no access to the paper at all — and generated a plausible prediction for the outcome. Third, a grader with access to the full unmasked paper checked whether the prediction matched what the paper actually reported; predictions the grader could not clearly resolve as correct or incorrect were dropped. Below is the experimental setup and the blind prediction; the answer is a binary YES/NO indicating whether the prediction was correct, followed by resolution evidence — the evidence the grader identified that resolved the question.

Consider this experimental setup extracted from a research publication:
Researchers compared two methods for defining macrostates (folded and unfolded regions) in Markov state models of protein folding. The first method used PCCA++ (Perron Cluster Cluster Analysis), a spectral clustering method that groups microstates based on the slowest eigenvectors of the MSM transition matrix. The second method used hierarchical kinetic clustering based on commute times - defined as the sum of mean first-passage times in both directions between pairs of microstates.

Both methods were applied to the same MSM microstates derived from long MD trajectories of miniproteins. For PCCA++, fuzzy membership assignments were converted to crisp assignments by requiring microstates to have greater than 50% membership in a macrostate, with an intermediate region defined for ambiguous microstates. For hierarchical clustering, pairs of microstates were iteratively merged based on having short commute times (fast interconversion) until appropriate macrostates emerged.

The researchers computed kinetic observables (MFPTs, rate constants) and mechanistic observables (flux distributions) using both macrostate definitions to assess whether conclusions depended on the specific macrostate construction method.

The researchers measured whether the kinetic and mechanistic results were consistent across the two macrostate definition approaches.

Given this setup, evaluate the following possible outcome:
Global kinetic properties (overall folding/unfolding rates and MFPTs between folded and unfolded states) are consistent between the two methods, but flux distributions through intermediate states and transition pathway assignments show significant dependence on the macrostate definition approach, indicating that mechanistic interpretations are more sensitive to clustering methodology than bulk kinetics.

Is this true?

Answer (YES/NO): NO